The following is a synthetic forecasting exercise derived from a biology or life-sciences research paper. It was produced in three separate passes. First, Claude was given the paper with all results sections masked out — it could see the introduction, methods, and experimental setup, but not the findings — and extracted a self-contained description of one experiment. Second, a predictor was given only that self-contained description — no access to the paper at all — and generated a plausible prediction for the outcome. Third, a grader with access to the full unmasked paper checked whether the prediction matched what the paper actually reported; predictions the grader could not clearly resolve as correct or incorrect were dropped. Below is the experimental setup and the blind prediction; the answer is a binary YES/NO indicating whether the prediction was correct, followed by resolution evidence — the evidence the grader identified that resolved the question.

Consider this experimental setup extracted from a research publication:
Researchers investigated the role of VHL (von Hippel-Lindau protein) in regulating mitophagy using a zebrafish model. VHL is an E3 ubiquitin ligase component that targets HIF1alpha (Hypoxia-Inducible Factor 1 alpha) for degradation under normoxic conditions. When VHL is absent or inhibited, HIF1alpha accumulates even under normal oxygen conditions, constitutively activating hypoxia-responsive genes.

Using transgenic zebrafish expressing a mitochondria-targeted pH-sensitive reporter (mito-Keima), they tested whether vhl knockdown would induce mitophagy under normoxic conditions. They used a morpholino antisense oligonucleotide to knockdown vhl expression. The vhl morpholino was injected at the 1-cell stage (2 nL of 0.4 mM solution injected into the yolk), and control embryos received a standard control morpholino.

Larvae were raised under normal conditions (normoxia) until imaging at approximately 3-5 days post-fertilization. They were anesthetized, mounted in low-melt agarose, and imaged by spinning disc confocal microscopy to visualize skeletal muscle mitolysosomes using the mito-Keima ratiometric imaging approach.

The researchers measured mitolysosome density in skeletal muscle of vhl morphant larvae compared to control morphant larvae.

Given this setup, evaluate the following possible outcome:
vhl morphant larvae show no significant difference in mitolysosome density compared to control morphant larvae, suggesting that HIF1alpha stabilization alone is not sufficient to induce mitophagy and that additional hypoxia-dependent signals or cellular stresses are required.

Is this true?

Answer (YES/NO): NO